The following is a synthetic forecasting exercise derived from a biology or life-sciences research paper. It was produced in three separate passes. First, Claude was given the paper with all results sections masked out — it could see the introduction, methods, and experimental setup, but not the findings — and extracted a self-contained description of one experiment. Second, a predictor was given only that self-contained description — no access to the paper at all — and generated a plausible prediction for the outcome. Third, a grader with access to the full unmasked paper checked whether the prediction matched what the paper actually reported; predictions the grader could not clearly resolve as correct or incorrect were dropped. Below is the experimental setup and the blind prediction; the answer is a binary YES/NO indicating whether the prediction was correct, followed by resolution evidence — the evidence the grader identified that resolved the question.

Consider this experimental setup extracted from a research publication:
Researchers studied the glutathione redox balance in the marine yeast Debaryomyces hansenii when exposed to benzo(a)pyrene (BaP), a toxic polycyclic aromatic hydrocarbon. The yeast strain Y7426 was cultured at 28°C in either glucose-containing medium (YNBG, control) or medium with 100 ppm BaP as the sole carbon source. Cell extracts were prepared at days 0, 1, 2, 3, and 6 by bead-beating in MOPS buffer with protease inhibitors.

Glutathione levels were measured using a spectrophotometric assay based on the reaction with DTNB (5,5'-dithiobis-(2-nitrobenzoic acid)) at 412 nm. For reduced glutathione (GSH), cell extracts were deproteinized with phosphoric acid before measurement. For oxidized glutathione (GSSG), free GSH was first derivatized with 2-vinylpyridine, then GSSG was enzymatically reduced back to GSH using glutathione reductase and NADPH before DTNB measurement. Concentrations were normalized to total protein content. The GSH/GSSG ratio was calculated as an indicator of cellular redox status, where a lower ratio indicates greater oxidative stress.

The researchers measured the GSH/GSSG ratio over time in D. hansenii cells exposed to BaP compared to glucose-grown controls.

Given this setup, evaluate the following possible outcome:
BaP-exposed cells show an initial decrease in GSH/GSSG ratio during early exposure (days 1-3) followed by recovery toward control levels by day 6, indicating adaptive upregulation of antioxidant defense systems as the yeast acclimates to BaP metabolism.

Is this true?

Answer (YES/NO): NO